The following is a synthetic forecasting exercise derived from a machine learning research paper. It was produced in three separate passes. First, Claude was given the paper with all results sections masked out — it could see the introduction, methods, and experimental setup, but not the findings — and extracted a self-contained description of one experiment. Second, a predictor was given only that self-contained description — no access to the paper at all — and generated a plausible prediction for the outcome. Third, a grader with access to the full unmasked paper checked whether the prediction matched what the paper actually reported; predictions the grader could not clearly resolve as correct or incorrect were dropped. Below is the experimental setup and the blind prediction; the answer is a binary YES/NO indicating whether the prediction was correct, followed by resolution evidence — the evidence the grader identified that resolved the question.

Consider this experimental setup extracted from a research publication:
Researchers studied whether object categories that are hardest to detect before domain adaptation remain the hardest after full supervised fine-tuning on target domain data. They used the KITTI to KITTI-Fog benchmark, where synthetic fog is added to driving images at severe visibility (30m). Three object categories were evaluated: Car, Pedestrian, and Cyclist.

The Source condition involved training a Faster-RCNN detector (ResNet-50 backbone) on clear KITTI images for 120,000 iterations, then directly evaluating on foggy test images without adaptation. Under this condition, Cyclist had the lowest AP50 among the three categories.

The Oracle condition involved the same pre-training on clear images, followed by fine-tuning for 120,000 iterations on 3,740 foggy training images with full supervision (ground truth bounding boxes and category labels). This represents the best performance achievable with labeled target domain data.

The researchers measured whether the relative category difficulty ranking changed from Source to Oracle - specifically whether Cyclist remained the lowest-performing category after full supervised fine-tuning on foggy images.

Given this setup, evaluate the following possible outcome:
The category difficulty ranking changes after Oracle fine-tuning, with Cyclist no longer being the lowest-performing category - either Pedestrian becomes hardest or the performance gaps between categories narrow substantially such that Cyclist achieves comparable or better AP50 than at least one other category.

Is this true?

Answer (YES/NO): YES